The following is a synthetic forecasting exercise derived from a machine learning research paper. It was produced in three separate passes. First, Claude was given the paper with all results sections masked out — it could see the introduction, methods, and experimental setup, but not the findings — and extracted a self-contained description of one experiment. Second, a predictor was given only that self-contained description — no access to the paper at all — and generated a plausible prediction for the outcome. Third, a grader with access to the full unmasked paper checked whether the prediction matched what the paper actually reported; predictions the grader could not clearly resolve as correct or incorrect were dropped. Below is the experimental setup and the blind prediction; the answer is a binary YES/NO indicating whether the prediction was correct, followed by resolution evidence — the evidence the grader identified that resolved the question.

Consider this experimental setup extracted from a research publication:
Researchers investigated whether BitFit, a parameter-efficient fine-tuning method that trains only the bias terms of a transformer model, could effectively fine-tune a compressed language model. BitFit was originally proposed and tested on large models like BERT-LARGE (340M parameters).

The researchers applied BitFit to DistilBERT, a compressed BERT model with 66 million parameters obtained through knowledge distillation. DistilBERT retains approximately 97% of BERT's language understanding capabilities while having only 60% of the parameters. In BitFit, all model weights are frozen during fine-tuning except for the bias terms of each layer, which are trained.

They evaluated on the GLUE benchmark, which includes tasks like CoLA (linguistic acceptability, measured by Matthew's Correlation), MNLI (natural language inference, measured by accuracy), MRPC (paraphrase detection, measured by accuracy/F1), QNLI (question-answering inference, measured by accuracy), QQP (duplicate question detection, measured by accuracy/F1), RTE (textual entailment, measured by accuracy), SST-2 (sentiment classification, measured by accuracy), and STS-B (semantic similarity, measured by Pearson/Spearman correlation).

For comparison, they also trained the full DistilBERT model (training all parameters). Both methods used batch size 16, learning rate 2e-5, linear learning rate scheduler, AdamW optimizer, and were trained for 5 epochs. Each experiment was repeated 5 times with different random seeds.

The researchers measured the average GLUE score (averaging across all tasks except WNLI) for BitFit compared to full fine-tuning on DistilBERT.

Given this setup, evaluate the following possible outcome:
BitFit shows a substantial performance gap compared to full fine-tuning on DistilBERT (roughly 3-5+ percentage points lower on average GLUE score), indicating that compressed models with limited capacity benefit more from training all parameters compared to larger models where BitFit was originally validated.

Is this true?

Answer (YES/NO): NO